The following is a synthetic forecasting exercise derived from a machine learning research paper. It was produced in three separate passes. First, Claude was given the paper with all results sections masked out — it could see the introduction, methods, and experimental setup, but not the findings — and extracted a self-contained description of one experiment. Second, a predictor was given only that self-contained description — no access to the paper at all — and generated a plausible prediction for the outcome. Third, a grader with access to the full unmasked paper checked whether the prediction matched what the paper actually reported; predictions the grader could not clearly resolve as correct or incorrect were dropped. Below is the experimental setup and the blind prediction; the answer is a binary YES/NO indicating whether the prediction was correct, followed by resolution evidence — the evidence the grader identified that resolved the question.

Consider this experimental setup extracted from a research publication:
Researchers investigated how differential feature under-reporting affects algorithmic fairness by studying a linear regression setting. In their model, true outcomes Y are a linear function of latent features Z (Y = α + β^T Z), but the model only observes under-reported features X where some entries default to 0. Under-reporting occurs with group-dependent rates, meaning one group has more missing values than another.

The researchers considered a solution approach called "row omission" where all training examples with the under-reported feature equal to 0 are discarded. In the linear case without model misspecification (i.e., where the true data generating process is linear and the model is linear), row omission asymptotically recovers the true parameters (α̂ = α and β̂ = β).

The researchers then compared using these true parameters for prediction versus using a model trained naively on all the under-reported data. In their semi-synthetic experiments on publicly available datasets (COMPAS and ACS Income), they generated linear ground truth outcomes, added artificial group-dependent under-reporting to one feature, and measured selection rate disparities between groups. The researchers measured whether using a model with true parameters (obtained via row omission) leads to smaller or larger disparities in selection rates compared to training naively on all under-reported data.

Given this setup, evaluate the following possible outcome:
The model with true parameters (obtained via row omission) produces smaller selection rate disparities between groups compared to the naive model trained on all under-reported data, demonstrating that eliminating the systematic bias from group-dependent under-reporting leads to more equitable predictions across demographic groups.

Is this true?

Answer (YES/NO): NO